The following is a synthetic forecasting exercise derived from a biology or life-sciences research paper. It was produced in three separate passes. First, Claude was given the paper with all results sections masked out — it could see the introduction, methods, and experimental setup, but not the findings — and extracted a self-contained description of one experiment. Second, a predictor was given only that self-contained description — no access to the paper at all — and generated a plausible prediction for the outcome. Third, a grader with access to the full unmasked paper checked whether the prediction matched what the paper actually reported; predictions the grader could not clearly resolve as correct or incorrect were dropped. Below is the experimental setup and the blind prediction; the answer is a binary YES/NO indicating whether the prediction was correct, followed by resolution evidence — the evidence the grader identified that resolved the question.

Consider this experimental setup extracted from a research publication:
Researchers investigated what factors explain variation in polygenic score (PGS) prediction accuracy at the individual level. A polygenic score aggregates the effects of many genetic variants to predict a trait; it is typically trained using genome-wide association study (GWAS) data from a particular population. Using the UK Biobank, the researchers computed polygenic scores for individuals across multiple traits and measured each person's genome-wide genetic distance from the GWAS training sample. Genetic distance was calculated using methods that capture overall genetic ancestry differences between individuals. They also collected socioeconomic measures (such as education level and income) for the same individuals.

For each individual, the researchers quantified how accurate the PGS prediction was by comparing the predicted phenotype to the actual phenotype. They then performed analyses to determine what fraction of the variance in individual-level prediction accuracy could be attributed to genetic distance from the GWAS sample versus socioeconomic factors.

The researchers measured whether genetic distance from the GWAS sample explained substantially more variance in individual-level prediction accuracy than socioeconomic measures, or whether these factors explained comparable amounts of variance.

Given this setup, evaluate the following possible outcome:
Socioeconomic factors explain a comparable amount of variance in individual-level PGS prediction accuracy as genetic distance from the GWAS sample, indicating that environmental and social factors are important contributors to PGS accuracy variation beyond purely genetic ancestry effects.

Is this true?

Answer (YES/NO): YES